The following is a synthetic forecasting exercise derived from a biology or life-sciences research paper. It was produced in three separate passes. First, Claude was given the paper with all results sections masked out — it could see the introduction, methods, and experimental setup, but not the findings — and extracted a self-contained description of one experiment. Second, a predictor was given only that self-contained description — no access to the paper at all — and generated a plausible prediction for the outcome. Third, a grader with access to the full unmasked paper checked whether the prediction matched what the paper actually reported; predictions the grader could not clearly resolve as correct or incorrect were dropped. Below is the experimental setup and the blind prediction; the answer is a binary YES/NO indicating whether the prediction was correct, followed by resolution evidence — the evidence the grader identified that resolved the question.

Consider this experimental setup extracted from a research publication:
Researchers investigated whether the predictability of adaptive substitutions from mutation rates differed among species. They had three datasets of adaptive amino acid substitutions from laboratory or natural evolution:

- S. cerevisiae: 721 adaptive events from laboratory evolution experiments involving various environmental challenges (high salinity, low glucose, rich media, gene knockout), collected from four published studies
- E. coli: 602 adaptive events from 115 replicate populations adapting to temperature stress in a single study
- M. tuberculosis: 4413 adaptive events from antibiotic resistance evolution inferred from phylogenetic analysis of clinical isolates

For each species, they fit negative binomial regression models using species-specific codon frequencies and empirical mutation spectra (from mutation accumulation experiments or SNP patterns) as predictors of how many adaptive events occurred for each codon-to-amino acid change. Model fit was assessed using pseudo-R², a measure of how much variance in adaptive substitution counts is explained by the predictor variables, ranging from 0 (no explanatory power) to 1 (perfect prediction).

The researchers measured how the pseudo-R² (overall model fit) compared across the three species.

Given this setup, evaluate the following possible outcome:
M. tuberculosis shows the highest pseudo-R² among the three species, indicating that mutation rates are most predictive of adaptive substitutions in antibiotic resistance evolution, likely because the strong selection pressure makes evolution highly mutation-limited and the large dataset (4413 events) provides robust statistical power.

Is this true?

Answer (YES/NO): NO